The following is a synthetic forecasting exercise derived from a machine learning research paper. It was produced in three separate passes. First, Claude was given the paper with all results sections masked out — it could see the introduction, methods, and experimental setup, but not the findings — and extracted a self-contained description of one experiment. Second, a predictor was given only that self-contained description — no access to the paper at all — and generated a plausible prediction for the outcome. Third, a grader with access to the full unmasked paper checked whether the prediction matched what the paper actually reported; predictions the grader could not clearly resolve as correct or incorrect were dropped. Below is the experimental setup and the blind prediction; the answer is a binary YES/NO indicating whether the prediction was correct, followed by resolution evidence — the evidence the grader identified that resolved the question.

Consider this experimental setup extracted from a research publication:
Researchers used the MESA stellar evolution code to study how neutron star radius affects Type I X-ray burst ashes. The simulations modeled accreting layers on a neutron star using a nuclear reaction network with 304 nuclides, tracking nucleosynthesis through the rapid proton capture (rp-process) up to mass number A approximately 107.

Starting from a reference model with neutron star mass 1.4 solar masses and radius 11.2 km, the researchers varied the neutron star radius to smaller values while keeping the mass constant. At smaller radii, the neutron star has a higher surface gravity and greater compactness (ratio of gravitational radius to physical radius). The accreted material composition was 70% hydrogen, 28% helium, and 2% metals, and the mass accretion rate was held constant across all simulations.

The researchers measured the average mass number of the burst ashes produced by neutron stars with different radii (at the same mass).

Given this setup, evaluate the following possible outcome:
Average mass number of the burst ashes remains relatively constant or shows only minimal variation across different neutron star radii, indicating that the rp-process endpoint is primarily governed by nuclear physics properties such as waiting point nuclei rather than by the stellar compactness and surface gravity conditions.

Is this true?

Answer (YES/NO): NO